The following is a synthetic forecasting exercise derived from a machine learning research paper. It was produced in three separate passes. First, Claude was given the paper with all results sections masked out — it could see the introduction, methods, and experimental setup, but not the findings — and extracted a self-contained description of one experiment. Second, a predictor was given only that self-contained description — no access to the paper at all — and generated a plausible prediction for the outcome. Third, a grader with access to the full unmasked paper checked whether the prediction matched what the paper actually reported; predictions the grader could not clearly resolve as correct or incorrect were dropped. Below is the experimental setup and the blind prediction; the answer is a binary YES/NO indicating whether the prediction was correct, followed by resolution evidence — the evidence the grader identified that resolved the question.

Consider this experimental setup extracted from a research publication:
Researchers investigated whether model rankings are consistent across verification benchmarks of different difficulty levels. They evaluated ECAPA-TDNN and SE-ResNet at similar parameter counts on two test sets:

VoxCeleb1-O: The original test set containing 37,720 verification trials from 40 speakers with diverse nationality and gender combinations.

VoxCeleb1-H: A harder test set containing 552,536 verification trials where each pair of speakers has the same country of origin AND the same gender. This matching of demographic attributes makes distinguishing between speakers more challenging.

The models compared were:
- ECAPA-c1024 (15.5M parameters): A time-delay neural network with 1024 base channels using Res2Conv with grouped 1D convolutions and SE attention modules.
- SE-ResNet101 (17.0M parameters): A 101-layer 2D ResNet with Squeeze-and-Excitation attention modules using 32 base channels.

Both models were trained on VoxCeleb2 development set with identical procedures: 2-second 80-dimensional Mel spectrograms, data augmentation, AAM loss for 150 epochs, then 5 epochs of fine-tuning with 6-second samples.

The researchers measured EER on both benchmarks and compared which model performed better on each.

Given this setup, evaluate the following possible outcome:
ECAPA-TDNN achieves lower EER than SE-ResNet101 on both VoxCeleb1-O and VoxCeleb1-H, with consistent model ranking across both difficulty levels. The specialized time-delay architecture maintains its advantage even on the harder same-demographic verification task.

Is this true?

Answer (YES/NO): NO